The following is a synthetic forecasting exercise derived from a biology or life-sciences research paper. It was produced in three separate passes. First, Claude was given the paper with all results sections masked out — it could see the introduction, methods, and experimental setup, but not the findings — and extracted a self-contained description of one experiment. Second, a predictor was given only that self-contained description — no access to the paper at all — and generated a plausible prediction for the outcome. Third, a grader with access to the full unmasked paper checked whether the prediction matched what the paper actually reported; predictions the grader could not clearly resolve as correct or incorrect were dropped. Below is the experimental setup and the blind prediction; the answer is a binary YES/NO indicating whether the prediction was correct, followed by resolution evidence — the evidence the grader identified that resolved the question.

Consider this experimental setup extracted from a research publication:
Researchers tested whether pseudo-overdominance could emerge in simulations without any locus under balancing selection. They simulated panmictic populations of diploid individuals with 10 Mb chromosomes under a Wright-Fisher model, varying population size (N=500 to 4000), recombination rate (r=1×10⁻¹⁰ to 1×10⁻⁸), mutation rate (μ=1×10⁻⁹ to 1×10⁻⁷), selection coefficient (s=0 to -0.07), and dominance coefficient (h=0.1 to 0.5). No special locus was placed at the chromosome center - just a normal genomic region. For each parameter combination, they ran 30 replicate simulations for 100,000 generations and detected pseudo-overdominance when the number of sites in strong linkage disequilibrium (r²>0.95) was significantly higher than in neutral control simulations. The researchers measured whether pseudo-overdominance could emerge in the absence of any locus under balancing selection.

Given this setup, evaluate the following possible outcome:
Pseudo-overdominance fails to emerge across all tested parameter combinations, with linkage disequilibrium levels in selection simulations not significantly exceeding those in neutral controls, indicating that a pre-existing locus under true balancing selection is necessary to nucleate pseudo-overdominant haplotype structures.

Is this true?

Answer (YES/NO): NO